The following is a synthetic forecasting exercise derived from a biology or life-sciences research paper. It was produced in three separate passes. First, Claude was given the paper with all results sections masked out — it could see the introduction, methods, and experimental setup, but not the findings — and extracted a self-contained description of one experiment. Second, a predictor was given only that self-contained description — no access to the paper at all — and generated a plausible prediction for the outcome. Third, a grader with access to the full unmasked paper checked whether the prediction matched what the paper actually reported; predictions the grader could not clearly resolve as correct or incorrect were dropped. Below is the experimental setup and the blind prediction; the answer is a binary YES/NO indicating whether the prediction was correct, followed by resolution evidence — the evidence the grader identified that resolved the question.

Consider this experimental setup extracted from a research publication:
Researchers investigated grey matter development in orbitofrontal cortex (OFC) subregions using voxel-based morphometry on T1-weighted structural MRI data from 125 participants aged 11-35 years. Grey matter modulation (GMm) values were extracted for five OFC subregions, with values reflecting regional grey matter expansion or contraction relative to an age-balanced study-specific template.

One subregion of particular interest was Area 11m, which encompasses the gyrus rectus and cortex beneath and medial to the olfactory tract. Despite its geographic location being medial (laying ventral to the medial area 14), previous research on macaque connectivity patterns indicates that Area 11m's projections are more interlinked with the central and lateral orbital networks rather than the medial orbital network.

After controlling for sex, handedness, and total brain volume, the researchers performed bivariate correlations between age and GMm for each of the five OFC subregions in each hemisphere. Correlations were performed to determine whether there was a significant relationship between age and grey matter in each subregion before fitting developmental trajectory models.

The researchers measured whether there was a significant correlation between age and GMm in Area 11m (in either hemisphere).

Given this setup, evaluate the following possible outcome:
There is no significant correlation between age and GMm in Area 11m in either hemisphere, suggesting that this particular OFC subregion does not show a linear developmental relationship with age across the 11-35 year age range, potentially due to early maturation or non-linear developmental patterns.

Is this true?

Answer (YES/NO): NO